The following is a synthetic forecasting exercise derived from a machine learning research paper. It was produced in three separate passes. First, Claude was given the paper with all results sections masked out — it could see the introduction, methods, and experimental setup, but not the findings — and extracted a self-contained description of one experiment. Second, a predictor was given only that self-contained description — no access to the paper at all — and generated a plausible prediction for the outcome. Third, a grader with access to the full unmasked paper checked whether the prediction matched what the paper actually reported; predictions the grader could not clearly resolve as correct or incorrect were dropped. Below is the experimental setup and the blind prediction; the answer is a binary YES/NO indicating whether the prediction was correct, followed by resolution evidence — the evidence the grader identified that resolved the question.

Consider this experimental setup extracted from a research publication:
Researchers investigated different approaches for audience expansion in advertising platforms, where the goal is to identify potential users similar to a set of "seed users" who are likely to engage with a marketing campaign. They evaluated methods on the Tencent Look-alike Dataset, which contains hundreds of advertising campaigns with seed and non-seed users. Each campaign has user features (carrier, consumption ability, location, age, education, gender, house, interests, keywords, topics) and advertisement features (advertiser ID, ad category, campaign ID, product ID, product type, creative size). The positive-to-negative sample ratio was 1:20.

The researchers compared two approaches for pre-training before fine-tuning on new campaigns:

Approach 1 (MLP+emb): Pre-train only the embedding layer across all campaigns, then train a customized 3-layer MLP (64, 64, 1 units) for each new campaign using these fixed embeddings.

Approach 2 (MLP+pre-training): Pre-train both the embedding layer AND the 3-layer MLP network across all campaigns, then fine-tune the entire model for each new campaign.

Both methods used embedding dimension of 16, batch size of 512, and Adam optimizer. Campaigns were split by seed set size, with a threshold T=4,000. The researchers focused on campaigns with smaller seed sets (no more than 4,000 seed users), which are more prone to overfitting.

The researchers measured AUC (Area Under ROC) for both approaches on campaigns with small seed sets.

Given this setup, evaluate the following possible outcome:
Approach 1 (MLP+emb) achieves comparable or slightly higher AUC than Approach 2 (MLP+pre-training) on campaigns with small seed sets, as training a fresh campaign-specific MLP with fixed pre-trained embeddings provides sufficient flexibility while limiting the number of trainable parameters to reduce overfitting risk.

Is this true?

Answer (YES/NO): NO